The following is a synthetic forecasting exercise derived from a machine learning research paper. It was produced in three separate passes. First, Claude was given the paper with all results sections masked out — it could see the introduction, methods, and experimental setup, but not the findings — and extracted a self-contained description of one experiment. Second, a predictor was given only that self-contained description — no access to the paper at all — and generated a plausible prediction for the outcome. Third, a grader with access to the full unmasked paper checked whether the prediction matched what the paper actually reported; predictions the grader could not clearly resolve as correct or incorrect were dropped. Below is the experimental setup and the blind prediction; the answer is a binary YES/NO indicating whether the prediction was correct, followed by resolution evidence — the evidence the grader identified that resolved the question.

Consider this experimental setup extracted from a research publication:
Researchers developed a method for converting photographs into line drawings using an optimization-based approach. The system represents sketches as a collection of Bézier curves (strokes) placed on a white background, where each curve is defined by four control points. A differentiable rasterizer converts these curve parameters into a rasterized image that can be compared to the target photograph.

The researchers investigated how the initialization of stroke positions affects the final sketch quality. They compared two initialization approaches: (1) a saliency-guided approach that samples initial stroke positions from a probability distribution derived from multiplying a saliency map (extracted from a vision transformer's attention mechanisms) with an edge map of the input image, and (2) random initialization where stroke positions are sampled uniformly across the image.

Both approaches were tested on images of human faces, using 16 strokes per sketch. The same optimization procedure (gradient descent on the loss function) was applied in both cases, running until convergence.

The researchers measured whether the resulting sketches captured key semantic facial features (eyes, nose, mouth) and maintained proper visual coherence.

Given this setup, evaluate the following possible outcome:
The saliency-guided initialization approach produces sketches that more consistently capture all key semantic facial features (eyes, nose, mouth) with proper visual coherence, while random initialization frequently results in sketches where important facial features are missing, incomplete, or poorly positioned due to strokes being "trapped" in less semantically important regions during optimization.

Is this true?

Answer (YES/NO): YES